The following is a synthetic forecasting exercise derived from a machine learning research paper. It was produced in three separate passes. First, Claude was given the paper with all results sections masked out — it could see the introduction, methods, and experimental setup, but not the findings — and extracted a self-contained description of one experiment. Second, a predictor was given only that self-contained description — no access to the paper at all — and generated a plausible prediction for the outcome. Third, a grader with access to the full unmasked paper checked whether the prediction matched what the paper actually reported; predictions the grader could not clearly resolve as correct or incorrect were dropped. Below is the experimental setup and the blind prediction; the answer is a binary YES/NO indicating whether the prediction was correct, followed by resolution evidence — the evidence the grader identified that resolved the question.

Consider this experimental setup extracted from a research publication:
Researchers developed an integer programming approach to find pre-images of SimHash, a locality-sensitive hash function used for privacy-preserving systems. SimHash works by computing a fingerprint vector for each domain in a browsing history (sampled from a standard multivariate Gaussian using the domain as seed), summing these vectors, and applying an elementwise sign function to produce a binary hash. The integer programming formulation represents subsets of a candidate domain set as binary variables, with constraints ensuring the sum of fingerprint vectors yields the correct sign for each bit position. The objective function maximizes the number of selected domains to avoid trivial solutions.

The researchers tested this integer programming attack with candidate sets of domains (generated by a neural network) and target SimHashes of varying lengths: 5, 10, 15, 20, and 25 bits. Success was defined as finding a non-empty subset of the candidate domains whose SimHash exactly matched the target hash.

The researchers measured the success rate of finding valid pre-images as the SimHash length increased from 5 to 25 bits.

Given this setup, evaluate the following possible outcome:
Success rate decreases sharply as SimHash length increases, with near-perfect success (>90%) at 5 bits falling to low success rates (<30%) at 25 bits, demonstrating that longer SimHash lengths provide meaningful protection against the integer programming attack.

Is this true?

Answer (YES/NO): YES